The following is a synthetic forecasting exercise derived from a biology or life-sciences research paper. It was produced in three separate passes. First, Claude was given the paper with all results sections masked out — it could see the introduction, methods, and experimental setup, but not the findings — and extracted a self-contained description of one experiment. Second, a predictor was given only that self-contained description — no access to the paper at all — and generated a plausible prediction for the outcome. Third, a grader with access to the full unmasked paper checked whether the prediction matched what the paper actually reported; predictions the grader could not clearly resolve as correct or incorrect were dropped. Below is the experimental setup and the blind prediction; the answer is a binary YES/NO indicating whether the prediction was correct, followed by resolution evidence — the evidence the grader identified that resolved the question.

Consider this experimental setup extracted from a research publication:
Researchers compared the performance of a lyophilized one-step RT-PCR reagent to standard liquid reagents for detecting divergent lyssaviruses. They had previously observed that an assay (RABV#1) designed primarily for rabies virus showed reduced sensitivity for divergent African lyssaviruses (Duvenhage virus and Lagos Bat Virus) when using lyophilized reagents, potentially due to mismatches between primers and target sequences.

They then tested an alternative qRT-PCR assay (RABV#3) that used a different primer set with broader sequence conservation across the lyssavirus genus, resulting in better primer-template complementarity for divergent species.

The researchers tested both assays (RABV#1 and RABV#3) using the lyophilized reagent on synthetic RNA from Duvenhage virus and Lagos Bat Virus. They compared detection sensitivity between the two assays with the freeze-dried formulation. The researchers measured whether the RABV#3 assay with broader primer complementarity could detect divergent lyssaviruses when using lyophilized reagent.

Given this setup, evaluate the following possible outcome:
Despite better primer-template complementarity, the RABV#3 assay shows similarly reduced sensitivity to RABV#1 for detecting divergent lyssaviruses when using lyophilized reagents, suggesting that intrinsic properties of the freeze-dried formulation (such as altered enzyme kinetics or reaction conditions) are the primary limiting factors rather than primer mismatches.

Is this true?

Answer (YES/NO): NO